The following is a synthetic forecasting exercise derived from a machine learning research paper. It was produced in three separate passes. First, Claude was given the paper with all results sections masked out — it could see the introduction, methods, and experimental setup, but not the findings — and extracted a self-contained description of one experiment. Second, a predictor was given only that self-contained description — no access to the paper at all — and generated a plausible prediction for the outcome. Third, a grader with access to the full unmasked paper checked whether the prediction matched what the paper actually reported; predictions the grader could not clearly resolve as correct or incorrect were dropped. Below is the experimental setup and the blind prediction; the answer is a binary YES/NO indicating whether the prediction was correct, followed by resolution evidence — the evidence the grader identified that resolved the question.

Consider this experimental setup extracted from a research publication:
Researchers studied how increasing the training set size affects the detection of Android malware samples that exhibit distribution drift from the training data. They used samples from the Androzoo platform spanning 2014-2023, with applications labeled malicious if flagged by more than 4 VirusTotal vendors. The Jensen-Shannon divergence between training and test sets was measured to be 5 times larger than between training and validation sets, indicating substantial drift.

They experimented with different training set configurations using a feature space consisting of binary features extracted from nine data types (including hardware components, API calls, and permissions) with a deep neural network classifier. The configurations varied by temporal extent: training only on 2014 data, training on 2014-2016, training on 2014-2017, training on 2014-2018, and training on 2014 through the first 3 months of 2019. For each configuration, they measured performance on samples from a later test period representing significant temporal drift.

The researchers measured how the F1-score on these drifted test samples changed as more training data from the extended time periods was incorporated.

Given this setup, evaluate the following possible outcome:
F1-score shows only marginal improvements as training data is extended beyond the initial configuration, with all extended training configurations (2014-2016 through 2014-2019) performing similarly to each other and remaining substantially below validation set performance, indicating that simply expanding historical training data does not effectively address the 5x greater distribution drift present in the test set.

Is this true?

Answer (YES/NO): NO